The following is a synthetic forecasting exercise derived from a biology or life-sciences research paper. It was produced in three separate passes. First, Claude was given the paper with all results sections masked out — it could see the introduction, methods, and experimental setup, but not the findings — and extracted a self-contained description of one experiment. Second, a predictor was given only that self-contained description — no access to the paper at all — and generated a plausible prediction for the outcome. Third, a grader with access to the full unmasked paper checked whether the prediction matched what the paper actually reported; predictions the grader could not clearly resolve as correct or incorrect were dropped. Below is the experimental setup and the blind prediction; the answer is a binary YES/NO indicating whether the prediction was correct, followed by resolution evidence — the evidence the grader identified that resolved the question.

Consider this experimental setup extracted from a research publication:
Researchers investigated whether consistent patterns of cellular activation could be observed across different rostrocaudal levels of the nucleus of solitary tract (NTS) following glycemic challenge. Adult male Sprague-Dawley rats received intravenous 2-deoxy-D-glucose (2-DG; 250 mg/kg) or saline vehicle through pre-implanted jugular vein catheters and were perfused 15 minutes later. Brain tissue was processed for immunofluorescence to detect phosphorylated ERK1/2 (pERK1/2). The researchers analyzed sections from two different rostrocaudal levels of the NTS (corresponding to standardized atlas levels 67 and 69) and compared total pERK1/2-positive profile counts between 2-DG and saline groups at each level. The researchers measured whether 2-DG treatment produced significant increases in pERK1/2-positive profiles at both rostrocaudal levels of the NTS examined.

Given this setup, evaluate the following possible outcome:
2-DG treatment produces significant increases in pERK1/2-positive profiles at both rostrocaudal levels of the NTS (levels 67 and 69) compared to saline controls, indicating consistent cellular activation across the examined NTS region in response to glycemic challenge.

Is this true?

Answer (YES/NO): YES